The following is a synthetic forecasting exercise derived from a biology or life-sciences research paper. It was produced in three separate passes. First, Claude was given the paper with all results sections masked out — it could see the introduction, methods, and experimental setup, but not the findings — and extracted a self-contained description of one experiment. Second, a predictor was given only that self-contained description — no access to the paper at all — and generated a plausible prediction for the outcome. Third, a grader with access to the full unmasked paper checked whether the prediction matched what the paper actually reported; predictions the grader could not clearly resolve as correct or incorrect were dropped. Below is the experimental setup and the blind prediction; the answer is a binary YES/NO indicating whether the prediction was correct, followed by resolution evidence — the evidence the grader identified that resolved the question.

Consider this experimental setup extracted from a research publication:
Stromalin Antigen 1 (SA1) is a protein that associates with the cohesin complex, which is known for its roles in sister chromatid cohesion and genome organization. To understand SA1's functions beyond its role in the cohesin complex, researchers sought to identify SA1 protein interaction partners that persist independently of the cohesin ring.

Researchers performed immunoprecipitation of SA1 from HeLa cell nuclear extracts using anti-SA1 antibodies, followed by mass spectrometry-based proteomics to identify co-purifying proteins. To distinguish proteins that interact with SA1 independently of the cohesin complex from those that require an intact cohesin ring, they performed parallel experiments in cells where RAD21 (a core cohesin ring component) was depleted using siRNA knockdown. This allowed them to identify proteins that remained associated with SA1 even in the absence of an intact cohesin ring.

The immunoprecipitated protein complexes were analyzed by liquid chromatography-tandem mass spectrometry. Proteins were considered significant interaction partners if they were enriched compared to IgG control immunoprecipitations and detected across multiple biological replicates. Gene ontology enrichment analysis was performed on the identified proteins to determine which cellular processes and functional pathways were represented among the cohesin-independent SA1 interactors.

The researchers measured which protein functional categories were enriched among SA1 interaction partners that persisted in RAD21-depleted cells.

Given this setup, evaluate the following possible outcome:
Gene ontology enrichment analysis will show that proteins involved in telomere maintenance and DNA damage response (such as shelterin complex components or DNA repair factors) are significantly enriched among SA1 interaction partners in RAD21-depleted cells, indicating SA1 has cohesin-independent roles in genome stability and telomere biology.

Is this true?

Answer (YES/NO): NO